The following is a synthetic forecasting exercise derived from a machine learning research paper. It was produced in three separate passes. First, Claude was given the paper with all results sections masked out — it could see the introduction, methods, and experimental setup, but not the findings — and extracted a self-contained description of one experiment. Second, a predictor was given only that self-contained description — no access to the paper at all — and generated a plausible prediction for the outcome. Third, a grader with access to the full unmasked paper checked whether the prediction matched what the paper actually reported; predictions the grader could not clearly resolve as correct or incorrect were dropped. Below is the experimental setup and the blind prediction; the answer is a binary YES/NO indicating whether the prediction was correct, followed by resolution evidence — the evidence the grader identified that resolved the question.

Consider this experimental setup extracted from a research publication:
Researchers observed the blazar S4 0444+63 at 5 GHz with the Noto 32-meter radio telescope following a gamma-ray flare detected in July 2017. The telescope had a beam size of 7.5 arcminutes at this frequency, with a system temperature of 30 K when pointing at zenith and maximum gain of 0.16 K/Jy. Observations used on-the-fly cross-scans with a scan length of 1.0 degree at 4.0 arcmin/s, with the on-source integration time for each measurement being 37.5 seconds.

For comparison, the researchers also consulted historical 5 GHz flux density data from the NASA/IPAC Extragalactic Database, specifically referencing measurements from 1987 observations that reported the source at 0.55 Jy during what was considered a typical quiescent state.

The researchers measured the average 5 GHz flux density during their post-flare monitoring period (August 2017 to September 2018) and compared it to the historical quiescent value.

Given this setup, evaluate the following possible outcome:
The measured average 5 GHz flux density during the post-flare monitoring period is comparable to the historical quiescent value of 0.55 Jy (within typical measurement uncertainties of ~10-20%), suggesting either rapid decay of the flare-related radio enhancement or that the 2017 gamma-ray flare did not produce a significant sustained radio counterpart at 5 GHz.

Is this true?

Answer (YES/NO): NO